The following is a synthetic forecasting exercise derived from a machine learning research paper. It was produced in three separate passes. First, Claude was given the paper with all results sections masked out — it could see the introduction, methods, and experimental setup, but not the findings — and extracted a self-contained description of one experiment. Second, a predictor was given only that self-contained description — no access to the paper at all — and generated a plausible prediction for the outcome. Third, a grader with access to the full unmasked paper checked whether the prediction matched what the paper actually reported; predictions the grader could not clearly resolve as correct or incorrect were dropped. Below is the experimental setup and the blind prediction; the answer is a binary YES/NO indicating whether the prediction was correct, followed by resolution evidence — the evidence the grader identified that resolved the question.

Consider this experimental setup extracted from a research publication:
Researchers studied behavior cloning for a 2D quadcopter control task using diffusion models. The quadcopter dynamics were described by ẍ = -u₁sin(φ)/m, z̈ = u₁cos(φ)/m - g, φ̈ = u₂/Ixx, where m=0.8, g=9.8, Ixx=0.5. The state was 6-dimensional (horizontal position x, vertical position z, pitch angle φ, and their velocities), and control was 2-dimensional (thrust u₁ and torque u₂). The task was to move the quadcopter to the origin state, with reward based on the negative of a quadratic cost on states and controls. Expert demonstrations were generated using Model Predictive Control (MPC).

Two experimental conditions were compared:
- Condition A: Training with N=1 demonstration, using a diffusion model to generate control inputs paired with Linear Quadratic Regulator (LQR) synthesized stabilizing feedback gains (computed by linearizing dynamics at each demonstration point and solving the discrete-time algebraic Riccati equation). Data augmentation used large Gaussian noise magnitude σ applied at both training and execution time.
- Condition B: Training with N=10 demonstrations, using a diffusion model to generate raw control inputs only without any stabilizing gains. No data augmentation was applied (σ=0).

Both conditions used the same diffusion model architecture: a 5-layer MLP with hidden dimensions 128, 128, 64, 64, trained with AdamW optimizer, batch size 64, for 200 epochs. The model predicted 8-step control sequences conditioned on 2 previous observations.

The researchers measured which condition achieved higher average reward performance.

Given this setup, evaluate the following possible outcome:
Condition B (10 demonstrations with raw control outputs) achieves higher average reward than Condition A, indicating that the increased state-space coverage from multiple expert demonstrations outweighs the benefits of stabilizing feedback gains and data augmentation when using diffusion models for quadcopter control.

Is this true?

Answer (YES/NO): NO